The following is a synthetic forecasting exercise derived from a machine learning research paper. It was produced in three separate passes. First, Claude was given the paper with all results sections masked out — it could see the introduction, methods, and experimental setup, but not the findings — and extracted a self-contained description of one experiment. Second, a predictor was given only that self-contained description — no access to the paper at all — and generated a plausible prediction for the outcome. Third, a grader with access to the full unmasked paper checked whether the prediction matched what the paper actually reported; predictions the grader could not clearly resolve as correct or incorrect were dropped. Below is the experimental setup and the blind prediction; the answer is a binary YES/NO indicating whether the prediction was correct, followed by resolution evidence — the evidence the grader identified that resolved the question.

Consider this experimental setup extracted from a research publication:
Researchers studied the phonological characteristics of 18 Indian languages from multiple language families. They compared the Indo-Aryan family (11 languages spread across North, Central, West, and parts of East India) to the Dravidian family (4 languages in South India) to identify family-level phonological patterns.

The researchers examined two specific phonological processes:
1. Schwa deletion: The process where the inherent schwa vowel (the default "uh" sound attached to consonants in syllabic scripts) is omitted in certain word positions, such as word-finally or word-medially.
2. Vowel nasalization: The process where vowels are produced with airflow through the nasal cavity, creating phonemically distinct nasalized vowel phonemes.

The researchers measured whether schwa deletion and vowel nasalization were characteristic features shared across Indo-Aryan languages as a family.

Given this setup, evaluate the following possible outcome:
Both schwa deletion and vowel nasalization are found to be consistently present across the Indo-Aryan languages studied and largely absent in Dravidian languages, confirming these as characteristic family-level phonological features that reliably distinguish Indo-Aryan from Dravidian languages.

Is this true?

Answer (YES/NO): NO